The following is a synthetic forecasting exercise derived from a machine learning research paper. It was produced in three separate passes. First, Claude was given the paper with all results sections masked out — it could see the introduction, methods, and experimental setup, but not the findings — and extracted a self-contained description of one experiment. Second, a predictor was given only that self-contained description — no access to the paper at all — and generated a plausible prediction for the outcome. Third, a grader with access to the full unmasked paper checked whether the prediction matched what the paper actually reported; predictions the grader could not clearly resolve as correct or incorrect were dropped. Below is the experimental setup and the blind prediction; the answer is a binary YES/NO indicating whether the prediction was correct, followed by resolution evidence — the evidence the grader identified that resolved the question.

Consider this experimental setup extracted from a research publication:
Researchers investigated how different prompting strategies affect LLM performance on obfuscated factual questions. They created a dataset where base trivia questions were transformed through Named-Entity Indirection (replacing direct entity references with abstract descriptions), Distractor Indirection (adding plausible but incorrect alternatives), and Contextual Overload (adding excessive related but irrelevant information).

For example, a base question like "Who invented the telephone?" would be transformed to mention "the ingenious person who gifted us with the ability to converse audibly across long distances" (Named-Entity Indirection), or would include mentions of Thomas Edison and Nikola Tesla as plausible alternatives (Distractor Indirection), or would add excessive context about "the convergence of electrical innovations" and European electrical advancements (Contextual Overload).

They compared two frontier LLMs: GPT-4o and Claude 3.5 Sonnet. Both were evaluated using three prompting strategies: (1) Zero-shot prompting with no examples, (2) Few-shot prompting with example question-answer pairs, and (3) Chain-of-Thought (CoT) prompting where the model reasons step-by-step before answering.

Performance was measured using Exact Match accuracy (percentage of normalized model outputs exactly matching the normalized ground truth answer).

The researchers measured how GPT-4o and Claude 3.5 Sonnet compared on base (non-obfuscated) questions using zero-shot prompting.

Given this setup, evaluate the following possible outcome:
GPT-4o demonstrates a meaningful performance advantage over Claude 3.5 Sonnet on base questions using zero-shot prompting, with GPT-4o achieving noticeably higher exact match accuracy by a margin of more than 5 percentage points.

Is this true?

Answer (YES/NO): NO